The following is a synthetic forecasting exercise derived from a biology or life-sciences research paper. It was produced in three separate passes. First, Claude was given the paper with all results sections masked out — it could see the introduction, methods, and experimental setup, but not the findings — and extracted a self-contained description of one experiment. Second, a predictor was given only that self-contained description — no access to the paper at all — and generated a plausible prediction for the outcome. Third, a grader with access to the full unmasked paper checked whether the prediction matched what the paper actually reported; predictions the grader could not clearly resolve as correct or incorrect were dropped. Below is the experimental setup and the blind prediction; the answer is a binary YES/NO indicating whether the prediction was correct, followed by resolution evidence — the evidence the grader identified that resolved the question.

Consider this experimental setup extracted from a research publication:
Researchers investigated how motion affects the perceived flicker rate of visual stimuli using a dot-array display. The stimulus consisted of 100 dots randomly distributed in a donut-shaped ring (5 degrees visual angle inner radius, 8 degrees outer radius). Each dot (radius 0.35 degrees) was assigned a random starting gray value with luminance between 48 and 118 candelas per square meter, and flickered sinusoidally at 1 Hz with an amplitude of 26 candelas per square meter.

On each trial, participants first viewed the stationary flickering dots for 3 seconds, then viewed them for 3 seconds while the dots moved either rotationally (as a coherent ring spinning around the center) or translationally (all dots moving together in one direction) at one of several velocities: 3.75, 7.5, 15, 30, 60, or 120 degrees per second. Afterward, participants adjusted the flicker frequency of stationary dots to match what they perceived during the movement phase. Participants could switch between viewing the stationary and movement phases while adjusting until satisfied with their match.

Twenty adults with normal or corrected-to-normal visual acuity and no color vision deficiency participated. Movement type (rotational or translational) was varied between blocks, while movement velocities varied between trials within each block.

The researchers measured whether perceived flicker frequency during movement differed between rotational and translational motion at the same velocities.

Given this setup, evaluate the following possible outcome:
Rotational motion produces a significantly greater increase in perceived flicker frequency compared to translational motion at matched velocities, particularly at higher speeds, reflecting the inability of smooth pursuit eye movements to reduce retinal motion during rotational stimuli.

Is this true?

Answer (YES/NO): NO